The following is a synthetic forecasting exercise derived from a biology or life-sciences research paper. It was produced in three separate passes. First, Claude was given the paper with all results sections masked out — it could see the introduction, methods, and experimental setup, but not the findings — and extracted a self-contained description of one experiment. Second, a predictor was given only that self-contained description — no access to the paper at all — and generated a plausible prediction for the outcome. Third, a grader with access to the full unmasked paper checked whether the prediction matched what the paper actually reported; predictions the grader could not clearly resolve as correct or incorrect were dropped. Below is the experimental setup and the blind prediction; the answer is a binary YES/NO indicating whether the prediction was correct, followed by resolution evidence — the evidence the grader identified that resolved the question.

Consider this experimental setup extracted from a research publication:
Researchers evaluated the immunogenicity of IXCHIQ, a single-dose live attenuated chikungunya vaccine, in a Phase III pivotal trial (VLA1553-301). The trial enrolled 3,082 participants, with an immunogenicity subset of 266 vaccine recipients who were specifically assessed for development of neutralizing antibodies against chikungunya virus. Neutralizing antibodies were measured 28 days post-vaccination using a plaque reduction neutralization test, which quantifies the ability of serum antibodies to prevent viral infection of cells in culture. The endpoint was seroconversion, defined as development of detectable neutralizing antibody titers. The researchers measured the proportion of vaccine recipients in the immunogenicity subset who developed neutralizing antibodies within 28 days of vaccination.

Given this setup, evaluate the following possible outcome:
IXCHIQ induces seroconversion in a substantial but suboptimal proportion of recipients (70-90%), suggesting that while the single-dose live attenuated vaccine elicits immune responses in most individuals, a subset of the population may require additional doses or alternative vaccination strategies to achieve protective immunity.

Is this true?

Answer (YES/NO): NO